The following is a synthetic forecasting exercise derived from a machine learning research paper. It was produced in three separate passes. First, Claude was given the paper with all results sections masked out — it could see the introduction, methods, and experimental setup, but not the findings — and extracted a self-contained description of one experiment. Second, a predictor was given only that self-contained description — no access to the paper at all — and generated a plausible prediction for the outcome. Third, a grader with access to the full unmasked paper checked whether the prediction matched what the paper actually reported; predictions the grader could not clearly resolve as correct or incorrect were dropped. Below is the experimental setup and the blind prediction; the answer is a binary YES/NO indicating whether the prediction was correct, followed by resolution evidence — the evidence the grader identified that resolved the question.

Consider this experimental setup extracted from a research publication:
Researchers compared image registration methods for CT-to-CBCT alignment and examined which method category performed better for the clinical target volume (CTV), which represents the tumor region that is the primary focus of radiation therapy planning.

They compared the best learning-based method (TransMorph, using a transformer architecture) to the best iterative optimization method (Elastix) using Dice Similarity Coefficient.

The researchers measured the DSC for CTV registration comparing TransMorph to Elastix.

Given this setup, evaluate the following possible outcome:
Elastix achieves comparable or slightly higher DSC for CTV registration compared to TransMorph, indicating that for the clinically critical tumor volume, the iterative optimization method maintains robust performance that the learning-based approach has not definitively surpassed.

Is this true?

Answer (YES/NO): NO